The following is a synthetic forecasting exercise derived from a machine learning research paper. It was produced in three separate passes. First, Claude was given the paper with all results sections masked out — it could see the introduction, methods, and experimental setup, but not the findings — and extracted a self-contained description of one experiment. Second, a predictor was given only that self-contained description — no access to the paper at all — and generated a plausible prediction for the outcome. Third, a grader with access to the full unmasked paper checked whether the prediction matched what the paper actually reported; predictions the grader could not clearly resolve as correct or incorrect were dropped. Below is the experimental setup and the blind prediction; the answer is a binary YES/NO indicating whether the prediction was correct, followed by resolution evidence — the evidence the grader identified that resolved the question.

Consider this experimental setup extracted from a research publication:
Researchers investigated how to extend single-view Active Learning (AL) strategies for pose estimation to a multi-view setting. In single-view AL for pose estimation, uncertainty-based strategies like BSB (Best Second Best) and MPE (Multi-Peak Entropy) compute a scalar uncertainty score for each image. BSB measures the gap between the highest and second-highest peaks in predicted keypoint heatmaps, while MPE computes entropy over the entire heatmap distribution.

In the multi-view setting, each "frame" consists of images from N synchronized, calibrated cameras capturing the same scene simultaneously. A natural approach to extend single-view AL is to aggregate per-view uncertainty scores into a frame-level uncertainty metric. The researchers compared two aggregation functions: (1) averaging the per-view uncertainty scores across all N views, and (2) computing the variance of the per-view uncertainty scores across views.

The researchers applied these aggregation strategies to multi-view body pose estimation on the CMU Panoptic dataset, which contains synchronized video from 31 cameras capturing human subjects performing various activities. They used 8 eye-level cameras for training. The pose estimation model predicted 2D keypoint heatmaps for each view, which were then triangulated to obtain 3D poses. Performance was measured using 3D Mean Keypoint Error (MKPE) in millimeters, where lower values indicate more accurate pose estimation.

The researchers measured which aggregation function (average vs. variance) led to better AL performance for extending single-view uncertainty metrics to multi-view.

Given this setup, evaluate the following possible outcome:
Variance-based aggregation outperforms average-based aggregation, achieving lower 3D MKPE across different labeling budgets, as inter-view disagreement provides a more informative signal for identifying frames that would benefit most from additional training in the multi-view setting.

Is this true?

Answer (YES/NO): NO